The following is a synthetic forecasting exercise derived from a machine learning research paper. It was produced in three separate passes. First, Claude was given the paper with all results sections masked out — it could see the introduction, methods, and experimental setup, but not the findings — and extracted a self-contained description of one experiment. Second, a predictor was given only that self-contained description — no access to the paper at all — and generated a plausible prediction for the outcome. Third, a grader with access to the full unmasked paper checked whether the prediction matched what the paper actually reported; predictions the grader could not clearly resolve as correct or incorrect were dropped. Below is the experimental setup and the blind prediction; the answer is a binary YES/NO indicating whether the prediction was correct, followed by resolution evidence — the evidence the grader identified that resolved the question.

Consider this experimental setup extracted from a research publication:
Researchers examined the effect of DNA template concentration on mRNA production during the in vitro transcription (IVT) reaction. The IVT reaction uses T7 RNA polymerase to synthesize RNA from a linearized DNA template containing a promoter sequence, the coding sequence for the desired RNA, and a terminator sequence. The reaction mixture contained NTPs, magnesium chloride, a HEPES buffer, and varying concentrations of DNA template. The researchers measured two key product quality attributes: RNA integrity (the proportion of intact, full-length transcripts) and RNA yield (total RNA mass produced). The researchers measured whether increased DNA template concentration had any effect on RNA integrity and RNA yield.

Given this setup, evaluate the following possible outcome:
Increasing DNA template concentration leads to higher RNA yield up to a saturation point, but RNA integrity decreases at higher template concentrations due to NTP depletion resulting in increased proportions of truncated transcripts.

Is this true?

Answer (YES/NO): NO